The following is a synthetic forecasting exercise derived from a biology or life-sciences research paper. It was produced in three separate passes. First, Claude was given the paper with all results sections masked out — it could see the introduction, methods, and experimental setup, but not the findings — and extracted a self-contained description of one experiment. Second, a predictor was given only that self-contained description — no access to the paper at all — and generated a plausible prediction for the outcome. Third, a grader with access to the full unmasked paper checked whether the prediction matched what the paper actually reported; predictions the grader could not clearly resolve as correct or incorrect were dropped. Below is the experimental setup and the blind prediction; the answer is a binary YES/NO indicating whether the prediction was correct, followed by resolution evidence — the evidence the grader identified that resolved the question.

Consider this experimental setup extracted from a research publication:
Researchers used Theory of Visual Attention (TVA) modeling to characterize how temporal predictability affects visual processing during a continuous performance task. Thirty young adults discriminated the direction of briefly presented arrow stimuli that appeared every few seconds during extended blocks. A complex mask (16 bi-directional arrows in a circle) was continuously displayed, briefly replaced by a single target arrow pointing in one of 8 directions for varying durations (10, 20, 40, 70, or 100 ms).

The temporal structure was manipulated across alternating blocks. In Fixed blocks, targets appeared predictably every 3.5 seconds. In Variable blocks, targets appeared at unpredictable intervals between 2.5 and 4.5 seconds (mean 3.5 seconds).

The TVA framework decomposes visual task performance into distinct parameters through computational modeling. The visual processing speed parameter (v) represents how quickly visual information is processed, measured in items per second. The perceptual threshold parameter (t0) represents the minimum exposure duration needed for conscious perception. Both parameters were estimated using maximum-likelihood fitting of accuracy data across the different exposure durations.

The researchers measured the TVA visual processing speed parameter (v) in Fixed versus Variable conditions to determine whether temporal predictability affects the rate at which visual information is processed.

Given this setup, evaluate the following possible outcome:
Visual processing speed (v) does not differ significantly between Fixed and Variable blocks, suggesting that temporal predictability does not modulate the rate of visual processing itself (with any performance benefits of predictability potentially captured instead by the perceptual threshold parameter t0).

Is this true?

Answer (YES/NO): NO